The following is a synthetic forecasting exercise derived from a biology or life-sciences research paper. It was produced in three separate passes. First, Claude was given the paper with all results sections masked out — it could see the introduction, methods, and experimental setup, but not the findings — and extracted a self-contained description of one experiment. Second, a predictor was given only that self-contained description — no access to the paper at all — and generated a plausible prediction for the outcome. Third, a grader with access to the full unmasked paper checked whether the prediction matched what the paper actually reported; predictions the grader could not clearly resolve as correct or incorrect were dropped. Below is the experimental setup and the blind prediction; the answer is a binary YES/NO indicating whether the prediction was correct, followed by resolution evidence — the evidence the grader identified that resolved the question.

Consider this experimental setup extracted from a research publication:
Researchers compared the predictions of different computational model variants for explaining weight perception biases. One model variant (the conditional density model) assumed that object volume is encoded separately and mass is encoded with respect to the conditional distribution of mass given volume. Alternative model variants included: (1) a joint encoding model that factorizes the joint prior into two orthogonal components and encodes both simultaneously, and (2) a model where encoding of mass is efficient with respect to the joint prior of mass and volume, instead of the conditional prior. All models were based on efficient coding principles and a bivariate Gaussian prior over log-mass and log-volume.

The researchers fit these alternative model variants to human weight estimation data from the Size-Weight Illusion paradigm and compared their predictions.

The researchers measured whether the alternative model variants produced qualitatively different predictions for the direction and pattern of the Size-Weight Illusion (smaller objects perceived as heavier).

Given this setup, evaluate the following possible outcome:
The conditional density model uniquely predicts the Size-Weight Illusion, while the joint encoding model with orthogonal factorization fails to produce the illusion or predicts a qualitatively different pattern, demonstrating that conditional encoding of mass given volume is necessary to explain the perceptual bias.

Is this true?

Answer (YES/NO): NO